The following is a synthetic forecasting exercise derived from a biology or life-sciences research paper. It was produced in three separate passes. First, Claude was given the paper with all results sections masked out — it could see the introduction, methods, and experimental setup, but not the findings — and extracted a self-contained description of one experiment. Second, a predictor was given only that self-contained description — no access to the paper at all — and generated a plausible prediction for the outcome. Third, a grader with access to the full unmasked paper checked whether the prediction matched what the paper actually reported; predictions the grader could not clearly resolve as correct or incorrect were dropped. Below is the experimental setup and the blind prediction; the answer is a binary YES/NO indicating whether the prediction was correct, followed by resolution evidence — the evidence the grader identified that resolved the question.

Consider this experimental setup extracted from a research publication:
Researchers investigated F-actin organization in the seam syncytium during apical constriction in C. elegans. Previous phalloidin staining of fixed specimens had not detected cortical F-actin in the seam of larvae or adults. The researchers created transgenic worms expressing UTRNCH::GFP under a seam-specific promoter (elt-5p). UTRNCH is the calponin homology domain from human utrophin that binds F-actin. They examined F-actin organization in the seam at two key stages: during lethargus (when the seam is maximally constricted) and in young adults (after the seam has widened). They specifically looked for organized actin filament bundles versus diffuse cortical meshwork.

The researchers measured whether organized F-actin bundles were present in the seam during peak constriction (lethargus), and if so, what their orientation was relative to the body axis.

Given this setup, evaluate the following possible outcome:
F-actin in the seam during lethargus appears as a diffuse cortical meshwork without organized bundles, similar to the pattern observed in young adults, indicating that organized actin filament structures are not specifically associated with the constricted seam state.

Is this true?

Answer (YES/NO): NO